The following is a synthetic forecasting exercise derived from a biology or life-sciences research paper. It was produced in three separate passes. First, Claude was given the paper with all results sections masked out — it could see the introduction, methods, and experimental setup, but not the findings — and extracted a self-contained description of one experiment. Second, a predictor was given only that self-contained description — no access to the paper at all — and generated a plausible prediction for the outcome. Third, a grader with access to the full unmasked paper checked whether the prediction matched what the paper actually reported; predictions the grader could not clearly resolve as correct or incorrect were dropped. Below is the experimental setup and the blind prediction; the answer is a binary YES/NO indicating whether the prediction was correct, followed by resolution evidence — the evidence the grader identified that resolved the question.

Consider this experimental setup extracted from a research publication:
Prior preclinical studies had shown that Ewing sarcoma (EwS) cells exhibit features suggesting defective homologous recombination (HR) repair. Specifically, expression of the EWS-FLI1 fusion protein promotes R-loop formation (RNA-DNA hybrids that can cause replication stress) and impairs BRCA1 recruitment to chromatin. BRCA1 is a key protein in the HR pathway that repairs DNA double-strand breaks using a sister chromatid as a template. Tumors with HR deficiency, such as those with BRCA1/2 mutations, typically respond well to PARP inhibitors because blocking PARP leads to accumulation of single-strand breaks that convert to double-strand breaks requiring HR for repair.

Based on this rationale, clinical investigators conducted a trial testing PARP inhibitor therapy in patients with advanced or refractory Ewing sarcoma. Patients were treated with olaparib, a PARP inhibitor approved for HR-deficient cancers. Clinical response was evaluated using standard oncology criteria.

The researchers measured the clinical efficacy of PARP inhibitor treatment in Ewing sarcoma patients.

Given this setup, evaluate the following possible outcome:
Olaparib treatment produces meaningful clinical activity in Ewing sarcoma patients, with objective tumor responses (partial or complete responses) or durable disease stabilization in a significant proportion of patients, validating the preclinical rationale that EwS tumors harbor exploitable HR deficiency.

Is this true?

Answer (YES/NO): NO